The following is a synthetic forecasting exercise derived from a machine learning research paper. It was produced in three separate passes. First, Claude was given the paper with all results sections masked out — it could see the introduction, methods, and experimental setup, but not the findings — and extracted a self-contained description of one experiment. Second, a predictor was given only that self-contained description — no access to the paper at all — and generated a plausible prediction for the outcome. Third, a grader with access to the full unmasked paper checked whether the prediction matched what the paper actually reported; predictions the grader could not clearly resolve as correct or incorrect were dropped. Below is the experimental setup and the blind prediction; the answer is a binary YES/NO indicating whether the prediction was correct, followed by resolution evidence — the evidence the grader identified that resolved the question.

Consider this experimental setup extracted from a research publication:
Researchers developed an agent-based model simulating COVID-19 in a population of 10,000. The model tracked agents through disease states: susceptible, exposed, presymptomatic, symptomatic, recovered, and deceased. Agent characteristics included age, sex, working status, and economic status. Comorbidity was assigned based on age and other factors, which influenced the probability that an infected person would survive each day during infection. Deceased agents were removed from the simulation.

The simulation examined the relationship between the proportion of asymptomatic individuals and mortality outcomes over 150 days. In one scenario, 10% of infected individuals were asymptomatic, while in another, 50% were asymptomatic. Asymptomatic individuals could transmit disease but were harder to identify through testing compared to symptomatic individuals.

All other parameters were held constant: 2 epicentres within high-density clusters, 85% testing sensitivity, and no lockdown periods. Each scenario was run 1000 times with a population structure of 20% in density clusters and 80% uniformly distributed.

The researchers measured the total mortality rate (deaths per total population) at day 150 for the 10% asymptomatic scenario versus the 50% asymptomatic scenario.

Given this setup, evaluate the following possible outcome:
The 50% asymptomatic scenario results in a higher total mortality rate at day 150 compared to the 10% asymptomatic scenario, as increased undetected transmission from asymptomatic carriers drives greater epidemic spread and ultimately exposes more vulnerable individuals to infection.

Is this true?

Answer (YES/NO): NO